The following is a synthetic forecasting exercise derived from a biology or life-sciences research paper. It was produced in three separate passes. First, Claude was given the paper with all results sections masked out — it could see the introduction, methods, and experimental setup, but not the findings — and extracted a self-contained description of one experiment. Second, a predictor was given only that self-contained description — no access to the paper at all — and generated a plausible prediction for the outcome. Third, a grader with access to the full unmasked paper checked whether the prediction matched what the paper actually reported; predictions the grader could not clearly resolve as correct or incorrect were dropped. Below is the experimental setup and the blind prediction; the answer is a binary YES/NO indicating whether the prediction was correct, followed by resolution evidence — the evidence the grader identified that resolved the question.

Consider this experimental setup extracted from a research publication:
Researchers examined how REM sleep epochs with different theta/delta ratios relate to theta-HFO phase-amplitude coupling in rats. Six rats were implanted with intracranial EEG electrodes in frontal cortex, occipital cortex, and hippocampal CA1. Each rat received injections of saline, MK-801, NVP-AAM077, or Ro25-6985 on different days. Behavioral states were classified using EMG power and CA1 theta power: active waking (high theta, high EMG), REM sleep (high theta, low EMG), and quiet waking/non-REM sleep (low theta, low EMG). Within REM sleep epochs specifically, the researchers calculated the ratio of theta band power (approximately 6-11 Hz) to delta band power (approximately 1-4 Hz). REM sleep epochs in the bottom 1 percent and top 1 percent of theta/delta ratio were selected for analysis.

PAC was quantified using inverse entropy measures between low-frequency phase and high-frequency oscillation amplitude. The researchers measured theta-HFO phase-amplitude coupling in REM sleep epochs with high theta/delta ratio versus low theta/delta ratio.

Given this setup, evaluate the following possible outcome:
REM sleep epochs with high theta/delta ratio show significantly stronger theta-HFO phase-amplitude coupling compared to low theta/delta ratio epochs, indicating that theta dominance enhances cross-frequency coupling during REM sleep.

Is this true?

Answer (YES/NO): YES